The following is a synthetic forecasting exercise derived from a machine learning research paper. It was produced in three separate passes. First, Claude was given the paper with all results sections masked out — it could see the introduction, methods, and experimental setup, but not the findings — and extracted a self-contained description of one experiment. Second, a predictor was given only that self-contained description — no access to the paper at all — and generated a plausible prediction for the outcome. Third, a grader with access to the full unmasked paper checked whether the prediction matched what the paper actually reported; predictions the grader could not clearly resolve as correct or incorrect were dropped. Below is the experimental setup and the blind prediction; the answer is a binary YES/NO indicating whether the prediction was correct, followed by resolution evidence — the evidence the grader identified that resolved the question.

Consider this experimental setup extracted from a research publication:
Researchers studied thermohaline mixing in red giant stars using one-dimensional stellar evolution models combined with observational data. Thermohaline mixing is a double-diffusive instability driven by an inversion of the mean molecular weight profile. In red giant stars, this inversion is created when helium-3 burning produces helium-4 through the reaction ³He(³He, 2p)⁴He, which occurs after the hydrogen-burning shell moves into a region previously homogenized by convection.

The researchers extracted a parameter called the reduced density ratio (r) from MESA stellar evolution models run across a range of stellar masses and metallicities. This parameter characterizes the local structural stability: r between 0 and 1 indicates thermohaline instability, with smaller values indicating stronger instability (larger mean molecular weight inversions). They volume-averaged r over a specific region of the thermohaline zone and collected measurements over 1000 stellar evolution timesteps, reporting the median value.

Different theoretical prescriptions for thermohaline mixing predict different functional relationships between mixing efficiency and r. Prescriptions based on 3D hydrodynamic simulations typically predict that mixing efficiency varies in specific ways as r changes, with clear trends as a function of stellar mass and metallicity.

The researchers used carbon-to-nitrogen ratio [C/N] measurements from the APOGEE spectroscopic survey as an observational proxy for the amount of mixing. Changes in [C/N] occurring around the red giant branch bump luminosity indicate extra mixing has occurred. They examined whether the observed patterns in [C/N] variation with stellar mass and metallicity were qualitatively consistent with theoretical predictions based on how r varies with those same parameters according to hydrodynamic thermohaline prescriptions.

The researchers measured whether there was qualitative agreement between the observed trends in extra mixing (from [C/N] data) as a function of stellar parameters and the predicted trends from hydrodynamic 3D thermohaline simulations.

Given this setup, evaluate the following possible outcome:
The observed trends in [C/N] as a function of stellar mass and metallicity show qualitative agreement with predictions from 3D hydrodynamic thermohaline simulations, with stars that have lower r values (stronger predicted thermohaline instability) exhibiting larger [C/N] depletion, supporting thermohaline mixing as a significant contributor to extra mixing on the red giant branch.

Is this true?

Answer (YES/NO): YES